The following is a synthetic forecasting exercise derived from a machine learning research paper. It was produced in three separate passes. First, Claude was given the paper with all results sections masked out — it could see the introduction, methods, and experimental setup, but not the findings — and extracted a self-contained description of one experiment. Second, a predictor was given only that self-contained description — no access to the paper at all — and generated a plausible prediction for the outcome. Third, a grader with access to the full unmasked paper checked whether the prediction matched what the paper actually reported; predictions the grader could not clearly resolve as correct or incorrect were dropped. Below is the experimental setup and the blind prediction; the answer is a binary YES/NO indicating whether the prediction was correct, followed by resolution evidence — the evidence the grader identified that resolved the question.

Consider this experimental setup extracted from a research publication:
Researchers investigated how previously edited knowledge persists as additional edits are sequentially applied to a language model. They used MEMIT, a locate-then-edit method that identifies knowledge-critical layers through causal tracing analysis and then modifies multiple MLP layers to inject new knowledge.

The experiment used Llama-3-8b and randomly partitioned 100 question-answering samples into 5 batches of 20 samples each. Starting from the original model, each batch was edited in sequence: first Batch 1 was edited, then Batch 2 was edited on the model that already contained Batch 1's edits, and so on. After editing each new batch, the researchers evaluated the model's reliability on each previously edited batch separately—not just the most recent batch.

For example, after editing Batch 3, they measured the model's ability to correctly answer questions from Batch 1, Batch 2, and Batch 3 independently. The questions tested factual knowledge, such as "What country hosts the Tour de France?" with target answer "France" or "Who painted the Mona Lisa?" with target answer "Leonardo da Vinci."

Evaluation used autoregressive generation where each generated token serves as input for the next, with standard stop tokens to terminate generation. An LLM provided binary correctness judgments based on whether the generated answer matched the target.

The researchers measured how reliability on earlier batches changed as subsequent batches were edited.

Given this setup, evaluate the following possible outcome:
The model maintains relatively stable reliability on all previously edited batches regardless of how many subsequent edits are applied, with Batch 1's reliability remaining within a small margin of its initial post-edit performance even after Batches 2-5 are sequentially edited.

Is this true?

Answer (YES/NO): NO